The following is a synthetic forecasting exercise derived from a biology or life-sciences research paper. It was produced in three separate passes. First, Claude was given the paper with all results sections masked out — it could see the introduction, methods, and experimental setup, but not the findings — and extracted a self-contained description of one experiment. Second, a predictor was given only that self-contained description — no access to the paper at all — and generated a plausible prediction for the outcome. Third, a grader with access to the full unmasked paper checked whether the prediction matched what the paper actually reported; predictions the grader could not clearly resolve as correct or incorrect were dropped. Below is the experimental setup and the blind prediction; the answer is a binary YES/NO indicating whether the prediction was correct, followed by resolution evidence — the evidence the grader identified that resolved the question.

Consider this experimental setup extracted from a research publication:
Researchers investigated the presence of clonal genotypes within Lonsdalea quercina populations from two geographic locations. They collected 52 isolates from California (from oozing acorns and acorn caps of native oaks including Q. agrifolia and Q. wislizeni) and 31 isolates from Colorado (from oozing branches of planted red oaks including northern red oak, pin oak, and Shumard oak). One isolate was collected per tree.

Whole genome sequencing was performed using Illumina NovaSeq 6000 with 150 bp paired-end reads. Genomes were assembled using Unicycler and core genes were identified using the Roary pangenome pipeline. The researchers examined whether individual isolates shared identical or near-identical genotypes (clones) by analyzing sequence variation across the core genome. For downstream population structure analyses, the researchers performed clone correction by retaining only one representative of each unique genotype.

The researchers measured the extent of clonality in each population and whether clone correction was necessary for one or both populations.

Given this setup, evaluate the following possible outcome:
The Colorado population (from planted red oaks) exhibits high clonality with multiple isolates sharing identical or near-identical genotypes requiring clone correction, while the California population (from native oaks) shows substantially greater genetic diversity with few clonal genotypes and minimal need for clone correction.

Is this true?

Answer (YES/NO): YES